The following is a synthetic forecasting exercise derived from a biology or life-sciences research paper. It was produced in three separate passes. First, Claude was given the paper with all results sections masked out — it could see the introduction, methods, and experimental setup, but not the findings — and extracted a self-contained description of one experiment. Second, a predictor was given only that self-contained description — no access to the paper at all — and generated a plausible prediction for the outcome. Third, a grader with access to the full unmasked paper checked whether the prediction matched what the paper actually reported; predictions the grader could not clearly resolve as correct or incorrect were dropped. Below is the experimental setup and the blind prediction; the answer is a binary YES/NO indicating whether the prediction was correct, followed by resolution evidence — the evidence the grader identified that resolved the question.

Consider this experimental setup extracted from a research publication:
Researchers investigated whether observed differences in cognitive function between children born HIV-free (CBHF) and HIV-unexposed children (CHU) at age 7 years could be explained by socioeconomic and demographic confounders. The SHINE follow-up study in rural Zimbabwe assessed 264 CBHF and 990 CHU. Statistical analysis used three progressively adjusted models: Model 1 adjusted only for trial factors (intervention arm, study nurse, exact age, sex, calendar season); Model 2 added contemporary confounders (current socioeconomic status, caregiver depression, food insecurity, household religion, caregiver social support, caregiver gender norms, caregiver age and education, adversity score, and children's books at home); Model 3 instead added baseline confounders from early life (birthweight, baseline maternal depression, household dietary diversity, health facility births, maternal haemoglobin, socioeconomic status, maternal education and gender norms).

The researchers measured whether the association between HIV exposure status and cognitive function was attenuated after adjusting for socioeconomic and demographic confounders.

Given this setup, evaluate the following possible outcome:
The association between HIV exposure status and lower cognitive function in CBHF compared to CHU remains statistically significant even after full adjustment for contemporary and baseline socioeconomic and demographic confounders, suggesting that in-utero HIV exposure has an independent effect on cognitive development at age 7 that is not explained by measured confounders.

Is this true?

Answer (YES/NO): YES